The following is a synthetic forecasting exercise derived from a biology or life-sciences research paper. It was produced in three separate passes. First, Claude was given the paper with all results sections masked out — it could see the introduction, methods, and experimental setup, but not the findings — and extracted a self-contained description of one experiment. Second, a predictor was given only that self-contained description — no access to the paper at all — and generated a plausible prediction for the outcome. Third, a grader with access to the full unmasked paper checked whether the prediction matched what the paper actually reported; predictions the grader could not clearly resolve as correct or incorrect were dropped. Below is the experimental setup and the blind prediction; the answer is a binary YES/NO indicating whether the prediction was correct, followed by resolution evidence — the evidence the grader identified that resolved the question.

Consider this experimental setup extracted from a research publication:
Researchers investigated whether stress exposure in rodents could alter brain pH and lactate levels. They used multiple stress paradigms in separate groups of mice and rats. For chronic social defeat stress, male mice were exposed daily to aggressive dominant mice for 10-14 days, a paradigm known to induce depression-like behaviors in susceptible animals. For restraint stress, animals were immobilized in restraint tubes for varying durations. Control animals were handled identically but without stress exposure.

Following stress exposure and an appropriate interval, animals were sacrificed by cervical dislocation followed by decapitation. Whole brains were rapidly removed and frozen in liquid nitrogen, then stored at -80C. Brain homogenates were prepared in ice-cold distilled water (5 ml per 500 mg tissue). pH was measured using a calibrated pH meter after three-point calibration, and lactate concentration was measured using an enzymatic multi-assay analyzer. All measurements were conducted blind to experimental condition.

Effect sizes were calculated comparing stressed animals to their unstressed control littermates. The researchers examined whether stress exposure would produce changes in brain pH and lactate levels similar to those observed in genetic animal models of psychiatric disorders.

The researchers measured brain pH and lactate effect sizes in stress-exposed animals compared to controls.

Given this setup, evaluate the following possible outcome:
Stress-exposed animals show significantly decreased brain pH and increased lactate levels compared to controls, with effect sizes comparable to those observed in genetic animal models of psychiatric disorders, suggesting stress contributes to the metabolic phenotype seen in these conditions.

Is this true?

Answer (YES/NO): YES